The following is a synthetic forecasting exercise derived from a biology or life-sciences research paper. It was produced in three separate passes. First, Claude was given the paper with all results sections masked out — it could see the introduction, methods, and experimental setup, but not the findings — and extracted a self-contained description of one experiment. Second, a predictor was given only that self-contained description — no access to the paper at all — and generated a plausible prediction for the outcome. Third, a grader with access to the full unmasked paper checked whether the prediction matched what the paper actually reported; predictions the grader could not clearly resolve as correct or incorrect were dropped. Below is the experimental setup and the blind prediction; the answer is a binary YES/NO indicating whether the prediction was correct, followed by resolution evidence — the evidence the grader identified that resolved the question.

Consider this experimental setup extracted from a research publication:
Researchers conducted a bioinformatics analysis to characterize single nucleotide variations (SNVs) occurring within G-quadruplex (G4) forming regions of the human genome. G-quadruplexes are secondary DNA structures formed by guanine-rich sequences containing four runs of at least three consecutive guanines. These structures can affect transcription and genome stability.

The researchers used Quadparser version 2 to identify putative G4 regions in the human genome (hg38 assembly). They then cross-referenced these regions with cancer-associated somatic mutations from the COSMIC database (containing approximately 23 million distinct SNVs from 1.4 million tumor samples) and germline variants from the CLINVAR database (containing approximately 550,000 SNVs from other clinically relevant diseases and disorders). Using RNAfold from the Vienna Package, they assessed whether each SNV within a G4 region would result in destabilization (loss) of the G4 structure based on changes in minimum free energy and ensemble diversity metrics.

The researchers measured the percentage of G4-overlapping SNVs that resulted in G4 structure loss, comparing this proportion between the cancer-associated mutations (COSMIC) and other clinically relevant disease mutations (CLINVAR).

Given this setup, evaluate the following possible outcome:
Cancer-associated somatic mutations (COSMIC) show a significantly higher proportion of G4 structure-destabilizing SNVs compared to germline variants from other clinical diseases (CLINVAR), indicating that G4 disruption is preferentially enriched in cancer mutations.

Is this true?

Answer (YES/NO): NO